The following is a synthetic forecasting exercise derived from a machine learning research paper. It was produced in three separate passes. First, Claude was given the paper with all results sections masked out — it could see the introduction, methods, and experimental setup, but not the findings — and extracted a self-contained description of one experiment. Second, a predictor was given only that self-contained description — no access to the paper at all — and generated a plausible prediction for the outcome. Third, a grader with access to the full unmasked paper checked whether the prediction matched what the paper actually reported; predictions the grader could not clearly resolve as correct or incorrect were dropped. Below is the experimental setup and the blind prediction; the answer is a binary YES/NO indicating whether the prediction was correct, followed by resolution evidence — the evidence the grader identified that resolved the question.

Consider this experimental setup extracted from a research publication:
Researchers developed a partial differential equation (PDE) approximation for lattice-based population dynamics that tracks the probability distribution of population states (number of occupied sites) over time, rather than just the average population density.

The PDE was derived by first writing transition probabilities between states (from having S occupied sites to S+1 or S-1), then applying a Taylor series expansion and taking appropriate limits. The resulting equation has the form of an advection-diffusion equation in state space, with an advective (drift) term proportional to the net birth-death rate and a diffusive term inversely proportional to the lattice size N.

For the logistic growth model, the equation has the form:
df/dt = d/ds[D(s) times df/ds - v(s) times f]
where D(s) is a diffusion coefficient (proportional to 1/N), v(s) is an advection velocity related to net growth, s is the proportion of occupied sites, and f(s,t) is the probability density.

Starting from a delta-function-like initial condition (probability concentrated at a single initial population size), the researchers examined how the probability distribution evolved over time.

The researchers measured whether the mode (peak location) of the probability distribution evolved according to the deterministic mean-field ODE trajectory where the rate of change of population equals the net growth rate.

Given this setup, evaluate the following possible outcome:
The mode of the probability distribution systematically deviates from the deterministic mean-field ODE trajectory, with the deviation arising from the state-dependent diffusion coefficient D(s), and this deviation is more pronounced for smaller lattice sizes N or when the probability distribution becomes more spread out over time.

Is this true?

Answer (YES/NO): NO